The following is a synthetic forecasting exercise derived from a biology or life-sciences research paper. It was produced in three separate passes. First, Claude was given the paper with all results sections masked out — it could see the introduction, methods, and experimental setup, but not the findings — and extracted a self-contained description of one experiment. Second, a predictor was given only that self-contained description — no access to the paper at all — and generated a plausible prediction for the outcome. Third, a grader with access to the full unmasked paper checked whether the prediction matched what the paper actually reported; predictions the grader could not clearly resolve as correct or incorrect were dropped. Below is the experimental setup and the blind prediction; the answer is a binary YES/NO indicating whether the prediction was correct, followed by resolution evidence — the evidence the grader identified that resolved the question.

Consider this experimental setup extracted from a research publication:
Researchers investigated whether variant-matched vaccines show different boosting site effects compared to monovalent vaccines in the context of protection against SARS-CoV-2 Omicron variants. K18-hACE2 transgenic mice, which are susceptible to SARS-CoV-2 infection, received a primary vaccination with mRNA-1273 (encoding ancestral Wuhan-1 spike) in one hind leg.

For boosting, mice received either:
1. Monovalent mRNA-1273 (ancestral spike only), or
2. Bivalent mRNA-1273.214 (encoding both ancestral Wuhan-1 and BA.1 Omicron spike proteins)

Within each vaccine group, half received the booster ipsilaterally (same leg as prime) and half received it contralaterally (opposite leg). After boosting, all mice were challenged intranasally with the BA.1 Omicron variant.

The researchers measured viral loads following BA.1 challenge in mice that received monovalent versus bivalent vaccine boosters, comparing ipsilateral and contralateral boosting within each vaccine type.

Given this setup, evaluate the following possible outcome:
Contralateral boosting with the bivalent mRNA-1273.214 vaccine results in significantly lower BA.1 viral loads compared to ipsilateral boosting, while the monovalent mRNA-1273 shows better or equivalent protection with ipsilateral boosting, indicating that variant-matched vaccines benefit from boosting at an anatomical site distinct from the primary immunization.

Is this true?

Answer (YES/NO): NO